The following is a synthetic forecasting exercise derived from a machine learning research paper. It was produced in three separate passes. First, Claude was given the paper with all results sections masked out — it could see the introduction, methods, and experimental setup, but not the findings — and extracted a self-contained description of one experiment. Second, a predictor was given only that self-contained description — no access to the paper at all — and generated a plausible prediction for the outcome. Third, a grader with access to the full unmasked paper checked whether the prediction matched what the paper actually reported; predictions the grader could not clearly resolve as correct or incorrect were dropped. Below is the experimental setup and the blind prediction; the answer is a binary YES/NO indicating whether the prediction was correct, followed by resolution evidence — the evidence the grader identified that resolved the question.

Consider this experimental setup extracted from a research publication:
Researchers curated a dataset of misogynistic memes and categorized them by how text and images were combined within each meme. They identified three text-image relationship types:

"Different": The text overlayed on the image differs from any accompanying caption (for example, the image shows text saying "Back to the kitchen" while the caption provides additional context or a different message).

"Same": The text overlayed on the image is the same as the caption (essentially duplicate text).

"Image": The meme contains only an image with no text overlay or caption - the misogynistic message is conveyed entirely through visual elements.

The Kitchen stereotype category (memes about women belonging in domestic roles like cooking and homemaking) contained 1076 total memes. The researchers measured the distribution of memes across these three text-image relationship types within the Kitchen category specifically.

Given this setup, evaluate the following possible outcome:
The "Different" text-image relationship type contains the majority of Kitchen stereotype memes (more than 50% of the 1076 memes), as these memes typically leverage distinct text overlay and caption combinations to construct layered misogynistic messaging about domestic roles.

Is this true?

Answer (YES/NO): YES